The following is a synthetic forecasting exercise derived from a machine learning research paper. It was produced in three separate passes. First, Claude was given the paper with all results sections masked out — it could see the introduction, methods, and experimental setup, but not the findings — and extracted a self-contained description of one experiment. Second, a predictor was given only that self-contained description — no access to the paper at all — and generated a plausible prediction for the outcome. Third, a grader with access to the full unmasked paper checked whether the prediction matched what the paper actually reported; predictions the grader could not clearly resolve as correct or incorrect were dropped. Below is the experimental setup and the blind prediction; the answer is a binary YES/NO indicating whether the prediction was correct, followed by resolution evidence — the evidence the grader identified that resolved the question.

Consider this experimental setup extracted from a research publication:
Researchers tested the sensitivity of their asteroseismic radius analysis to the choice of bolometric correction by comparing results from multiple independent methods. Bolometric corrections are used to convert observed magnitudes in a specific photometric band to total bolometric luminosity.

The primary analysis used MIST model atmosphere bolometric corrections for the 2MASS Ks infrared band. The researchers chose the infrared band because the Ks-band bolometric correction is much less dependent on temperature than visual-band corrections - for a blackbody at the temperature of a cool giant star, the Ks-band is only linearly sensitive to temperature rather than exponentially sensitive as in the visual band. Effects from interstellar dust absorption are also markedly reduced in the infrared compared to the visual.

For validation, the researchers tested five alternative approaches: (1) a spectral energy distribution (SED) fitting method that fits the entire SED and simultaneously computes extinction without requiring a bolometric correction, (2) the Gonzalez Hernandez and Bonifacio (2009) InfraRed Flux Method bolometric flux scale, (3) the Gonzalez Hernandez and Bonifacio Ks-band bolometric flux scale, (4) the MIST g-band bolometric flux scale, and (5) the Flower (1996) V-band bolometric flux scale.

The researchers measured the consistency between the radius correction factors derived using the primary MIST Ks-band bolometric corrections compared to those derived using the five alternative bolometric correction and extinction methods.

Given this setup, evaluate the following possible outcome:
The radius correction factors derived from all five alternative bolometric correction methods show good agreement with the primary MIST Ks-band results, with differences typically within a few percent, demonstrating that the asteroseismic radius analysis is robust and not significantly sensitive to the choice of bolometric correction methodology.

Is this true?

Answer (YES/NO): YES